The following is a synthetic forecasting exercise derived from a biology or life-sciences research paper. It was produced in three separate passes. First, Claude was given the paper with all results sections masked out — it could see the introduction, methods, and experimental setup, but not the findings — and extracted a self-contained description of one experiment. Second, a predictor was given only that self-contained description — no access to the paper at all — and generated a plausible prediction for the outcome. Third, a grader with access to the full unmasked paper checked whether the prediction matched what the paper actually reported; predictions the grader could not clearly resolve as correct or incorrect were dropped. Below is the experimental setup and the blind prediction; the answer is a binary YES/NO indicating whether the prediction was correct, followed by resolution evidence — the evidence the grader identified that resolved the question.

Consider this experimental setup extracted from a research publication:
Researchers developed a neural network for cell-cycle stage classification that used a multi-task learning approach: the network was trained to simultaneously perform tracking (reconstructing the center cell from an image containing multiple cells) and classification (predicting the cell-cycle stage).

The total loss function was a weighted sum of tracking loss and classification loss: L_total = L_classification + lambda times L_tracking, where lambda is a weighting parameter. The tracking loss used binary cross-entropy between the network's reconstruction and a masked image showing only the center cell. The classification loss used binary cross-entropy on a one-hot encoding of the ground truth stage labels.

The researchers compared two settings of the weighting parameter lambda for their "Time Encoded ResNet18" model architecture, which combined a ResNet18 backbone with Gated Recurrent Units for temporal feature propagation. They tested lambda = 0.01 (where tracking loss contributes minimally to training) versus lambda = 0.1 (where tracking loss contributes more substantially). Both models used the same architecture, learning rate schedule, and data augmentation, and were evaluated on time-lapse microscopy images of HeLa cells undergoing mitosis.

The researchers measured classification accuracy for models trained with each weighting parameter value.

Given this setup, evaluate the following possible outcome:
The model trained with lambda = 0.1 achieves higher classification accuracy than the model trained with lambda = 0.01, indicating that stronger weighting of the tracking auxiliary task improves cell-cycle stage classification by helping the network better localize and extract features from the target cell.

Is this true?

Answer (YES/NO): YES